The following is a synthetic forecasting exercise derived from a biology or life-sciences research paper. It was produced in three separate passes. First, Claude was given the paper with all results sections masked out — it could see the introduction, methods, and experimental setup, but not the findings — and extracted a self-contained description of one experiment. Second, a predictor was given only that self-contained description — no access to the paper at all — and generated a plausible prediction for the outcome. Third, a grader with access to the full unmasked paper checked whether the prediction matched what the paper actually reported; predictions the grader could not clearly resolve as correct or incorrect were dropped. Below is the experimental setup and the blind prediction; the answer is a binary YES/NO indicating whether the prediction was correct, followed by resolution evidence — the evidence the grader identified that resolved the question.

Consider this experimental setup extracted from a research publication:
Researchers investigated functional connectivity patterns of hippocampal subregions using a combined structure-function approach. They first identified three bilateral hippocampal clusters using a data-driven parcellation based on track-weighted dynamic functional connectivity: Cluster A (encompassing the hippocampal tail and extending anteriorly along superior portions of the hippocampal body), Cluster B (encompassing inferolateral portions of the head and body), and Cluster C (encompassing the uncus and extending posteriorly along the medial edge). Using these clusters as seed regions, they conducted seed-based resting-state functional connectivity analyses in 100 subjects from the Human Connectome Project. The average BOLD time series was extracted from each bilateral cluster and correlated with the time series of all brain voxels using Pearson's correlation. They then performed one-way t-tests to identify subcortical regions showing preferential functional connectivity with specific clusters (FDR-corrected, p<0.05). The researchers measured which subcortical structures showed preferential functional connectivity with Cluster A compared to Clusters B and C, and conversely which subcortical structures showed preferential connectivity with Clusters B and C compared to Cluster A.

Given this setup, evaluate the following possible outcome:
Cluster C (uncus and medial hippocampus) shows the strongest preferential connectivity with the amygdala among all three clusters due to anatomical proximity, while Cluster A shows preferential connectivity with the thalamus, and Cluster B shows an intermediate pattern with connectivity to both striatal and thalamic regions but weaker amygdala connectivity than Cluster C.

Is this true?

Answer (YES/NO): YES